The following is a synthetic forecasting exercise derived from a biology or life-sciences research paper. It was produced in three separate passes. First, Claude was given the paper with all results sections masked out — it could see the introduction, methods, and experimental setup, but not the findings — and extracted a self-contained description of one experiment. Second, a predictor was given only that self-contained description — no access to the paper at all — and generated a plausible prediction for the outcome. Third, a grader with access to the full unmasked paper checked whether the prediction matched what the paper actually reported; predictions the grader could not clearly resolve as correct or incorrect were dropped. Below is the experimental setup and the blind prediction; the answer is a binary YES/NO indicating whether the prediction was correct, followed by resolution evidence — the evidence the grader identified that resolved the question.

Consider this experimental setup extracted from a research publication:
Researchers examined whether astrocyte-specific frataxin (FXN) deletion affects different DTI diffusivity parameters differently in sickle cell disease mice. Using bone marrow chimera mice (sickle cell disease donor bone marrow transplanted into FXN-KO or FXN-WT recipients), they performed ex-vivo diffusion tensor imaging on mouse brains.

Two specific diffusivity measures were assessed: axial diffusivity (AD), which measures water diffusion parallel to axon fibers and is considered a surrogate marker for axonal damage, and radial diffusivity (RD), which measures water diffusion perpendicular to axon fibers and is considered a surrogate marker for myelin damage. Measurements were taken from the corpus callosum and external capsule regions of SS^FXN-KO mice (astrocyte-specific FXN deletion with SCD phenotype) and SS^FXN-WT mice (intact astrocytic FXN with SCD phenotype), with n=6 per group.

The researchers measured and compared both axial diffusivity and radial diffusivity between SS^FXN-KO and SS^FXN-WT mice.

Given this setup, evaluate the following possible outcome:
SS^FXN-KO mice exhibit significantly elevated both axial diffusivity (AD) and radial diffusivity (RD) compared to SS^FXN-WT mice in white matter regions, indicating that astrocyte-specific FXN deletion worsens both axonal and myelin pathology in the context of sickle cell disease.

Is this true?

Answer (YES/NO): NO